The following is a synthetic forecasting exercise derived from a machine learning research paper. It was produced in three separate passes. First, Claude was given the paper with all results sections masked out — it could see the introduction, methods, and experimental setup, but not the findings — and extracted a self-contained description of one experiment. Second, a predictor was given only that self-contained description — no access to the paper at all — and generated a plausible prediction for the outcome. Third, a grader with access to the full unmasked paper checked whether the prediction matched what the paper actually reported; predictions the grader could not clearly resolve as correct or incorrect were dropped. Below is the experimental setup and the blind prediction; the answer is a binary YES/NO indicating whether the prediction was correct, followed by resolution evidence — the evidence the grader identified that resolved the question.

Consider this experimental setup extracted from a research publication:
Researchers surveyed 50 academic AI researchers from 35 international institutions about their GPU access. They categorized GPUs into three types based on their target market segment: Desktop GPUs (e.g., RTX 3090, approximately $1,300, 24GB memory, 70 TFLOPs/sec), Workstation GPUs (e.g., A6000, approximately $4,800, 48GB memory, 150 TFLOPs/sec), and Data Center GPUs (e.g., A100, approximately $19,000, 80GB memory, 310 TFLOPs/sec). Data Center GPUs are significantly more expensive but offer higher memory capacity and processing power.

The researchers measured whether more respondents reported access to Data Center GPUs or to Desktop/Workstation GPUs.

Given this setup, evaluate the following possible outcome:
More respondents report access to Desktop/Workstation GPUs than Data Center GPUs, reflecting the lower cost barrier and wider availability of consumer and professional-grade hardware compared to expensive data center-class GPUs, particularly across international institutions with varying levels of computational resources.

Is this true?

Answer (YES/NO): NO